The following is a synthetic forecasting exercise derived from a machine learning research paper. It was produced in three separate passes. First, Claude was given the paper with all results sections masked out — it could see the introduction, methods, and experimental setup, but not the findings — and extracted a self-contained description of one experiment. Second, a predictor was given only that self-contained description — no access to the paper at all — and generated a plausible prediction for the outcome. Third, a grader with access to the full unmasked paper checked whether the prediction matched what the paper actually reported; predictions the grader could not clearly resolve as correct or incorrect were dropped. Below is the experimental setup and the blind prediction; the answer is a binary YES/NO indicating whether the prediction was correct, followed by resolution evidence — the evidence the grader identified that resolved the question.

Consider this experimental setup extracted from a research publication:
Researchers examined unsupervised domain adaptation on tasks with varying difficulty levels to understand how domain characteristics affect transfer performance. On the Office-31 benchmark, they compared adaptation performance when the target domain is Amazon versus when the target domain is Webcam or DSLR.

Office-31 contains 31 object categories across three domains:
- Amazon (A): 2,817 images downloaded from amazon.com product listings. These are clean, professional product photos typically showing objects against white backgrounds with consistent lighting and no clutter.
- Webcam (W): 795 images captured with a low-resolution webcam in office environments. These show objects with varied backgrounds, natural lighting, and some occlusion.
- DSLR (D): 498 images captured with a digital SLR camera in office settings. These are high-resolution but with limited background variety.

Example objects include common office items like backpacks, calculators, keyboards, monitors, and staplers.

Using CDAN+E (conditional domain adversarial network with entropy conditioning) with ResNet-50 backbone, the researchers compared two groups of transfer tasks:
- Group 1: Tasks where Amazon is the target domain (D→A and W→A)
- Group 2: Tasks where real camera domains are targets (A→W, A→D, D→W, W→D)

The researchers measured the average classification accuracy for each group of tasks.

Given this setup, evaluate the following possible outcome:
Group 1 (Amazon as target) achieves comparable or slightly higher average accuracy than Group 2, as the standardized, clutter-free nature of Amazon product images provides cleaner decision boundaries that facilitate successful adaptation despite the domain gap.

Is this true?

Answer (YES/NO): NO